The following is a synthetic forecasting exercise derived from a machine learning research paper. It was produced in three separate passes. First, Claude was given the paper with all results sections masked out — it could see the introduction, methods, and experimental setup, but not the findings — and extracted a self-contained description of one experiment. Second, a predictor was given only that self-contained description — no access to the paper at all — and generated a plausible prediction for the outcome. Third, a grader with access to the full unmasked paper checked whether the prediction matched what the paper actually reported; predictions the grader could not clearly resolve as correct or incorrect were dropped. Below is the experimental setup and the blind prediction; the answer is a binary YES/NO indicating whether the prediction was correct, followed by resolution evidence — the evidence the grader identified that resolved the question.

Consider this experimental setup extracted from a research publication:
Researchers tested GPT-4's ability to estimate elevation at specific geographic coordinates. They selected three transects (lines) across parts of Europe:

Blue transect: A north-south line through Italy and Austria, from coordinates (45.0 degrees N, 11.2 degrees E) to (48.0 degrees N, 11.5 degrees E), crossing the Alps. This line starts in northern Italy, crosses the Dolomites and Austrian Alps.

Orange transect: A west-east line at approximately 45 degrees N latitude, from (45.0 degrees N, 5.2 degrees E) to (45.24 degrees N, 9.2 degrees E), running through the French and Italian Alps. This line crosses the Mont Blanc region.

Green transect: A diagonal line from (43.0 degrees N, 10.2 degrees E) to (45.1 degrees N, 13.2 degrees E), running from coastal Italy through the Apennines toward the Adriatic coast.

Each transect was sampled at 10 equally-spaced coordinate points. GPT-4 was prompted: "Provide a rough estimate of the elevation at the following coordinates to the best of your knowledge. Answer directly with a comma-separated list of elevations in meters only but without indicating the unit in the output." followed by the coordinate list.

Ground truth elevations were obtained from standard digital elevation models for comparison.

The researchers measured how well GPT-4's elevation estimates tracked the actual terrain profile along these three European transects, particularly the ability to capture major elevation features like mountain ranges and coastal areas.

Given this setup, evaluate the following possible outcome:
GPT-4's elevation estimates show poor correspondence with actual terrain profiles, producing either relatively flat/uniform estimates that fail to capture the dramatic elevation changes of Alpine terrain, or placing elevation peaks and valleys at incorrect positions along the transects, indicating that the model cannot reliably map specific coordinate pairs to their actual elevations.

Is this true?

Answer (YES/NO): NO